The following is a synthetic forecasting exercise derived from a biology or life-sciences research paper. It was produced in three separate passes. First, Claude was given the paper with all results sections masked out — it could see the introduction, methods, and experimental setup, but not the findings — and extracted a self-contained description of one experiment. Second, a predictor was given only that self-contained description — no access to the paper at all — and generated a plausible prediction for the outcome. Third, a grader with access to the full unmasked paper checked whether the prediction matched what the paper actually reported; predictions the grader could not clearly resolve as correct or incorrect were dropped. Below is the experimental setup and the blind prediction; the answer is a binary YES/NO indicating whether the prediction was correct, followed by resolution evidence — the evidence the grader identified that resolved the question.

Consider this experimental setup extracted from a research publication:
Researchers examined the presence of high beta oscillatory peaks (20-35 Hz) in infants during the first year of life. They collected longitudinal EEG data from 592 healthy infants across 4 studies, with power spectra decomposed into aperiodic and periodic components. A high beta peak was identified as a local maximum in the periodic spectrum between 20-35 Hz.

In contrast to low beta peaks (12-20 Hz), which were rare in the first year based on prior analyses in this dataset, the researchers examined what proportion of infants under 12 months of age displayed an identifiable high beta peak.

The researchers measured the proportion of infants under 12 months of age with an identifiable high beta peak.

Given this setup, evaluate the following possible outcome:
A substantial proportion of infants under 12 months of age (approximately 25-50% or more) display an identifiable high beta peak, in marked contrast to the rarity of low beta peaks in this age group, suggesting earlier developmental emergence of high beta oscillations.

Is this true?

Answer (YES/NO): YES